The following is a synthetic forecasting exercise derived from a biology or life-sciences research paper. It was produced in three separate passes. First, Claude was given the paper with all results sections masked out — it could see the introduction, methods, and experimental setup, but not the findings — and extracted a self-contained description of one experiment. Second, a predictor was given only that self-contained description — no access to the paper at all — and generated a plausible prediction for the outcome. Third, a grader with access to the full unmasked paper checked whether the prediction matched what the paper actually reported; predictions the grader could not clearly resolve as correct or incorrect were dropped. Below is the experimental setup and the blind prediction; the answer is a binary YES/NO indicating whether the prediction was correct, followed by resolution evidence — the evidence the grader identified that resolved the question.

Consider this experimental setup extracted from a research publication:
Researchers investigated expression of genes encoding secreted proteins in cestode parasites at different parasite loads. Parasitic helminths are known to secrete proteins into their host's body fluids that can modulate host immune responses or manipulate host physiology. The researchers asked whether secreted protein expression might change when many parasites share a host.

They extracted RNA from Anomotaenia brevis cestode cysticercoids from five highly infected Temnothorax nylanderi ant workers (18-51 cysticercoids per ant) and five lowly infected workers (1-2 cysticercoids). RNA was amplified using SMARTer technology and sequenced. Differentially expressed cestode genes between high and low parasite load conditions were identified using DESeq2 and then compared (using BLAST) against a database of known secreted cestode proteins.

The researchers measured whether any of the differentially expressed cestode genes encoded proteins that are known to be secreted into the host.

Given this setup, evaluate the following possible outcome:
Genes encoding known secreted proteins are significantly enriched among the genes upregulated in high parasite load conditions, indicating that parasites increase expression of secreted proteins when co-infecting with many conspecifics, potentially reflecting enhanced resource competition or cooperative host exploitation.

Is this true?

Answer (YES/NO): NO